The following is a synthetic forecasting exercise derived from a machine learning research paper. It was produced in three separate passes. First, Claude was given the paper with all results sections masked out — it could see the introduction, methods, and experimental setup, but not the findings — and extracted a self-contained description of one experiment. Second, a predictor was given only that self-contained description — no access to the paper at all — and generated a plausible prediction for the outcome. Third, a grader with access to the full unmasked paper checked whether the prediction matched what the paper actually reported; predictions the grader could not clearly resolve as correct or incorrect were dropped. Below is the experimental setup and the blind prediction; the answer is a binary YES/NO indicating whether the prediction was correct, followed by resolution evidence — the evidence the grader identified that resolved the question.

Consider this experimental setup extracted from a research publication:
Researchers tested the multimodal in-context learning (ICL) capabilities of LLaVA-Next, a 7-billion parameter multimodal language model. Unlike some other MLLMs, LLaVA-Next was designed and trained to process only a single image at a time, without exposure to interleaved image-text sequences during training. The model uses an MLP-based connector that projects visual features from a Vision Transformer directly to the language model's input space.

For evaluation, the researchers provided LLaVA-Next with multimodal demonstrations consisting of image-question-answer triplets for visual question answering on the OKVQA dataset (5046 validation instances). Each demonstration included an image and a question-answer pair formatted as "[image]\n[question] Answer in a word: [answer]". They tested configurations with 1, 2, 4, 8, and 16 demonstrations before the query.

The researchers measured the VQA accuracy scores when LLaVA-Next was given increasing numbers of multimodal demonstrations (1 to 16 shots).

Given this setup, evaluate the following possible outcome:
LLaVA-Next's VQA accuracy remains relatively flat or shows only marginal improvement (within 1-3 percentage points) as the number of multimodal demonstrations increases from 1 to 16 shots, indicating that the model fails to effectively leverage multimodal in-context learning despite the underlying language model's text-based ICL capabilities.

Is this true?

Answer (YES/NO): NO